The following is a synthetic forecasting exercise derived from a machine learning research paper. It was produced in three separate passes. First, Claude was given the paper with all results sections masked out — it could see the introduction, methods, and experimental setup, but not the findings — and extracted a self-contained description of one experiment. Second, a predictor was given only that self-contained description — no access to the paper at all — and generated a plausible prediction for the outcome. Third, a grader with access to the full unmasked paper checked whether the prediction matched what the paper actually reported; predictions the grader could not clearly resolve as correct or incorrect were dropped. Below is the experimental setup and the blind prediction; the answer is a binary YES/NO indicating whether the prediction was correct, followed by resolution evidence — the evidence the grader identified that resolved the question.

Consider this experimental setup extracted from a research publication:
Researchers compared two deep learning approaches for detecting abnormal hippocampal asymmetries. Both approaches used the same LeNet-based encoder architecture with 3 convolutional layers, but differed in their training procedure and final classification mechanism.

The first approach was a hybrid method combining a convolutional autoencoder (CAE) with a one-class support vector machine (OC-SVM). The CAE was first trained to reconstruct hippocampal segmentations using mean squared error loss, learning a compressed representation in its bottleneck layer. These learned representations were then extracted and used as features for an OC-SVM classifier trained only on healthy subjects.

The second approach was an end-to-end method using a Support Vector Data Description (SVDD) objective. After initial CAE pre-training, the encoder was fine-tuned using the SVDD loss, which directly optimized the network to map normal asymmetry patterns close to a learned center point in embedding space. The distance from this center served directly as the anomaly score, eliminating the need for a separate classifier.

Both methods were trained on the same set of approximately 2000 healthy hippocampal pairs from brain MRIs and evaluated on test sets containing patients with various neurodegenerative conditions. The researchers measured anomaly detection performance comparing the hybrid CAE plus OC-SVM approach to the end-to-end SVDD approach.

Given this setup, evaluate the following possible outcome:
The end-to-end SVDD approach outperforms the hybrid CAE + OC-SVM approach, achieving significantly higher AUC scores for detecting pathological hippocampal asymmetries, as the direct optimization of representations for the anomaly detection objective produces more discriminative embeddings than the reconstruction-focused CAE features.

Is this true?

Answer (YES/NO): YES